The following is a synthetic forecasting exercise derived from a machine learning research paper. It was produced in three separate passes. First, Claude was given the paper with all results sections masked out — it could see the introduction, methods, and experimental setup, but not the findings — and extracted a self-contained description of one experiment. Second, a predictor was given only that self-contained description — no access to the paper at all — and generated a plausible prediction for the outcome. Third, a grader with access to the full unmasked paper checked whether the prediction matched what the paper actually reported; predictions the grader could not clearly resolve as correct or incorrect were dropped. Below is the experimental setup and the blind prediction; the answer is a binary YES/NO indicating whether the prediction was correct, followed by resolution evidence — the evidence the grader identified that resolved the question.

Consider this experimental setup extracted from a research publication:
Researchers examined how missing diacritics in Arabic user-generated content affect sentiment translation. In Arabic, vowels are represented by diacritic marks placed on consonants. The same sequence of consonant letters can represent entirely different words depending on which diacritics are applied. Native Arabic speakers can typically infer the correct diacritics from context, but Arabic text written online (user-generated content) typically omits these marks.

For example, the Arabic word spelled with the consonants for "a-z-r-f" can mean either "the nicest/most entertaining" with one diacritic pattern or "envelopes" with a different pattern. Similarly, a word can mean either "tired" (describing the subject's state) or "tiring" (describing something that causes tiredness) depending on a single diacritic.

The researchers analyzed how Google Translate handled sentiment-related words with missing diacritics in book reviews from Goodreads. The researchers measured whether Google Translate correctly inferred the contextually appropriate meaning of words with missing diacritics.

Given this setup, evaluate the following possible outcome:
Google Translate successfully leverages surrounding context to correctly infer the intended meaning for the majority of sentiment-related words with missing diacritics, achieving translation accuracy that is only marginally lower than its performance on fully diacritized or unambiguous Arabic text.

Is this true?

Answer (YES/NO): NO